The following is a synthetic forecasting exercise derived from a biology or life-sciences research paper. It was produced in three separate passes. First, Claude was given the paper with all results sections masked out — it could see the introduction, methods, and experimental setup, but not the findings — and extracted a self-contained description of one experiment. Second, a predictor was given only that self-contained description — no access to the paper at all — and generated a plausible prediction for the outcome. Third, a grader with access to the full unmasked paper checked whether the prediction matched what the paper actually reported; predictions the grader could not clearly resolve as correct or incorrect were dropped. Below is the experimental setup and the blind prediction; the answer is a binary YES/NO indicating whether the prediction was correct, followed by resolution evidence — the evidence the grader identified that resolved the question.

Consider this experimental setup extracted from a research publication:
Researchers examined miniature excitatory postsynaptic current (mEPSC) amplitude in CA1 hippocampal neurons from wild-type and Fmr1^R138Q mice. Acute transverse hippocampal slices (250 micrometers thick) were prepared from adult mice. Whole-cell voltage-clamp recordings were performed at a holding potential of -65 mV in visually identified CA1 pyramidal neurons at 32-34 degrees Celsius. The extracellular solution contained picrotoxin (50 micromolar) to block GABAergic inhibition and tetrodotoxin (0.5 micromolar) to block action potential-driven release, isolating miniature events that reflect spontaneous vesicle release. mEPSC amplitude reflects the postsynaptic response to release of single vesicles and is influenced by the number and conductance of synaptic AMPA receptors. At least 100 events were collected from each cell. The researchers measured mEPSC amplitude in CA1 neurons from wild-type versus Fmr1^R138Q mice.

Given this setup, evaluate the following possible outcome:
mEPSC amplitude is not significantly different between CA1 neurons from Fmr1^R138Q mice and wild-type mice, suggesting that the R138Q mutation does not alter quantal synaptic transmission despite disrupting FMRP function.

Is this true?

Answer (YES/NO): NO